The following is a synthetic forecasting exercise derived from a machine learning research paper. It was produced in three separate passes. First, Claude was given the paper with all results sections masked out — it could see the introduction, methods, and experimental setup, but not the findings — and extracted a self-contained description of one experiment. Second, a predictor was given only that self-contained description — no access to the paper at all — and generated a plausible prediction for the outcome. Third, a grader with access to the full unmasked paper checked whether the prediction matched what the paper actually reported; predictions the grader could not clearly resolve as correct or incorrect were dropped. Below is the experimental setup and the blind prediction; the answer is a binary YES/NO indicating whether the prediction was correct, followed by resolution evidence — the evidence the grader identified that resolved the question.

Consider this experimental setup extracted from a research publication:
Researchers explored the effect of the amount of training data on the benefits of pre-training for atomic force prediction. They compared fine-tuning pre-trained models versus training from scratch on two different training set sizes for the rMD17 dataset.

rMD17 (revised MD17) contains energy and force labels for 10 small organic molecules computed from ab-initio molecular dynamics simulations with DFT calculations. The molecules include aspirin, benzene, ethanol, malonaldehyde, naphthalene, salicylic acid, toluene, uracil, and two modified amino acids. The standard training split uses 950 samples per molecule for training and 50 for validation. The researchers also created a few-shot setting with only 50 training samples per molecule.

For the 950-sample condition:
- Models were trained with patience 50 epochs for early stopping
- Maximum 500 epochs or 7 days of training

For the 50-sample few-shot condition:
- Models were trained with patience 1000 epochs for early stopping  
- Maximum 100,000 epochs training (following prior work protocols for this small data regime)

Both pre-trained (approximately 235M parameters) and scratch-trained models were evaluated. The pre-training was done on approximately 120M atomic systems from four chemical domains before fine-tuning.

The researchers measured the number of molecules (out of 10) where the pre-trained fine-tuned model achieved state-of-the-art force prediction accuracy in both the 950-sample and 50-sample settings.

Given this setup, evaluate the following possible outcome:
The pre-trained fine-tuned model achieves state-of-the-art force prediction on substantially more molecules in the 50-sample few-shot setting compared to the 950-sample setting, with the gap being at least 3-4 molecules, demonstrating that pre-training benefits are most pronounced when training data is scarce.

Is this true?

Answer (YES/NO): NO